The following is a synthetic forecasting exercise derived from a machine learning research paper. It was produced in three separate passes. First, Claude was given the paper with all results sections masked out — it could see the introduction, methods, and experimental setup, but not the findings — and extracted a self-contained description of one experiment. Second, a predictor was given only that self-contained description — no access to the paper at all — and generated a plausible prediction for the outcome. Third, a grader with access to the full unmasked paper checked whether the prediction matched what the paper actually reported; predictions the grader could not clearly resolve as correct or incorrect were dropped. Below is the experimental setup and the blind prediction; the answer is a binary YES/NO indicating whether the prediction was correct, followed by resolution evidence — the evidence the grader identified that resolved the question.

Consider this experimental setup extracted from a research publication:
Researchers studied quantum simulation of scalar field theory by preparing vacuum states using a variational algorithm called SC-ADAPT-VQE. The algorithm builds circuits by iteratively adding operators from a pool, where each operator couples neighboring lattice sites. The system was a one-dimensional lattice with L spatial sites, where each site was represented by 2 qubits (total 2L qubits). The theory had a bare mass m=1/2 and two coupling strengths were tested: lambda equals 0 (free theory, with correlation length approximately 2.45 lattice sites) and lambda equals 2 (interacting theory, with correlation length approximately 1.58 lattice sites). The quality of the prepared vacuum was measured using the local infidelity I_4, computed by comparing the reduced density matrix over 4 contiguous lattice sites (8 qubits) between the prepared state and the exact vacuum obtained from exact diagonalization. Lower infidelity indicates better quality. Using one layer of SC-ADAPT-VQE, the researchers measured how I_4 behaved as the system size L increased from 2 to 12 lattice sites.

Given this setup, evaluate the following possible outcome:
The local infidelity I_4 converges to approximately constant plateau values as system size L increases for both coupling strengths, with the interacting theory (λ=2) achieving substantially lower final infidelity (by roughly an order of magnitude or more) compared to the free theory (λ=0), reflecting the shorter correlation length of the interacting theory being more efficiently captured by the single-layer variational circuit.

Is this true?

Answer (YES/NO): NO